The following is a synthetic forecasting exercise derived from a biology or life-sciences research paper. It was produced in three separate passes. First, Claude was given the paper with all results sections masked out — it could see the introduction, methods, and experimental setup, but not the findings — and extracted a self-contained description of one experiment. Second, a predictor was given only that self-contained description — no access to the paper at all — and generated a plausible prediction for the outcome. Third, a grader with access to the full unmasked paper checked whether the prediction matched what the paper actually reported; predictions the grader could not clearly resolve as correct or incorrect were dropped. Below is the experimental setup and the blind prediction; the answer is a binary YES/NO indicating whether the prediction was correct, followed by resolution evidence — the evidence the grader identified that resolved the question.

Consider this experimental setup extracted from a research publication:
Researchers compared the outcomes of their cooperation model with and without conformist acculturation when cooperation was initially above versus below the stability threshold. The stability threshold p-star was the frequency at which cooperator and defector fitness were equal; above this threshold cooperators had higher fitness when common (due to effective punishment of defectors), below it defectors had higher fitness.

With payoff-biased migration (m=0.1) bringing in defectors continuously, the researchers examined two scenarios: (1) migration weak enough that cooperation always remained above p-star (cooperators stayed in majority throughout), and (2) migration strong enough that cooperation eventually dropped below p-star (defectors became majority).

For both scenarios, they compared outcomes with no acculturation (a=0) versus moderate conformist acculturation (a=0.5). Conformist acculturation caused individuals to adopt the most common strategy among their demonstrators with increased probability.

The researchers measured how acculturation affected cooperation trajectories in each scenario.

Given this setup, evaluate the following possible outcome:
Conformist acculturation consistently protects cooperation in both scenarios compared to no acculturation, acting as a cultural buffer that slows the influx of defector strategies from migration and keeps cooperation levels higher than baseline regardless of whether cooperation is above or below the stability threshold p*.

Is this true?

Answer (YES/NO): NO